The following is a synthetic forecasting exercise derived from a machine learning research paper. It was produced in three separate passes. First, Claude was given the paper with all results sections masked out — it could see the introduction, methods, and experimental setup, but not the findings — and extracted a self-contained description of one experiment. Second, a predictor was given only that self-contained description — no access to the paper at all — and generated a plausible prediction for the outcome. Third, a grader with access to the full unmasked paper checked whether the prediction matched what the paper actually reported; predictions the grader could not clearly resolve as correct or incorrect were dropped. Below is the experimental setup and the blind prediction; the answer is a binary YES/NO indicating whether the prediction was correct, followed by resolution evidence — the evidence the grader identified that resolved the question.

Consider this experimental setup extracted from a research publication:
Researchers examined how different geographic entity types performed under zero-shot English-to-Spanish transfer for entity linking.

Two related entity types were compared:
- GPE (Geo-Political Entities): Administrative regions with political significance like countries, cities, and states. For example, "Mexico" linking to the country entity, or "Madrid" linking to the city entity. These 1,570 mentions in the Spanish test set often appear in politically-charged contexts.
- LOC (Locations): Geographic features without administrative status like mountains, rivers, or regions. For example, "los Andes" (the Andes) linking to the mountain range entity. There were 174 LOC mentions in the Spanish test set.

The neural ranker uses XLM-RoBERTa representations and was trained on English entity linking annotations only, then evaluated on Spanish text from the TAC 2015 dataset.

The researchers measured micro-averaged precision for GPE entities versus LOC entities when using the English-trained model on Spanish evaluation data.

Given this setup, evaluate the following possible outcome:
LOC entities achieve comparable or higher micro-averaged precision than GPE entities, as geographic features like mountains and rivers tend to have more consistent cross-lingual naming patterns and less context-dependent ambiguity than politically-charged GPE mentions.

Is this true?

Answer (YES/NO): YES